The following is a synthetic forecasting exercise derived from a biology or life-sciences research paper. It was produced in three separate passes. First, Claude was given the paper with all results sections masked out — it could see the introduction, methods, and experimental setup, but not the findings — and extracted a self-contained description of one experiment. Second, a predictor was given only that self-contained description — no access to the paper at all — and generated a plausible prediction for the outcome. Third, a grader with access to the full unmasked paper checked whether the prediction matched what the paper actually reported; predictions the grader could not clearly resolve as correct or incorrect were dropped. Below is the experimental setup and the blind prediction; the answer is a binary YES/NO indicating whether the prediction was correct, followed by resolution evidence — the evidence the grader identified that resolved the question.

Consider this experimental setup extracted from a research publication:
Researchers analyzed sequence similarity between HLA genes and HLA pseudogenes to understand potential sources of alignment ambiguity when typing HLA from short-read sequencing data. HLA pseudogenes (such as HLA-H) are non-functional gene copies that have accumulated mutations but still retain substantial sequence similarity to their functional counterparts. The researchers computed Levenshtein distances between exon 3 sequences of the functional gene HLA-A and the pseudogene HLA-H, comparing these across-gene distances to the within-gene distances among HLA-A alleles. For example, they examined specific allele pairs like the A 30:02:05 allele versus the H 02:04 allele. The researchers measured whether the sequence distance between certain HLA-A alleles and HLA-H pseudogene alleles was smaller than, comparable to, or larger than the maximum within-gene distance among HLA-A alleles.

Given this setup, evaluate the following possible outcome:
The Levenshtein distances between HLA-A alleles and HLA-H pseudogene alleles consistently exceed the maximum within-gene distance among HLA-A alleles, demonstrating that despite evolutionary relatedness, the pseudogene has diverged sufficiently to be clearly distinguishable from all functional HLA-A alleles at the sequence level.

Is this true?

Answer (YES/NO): NO